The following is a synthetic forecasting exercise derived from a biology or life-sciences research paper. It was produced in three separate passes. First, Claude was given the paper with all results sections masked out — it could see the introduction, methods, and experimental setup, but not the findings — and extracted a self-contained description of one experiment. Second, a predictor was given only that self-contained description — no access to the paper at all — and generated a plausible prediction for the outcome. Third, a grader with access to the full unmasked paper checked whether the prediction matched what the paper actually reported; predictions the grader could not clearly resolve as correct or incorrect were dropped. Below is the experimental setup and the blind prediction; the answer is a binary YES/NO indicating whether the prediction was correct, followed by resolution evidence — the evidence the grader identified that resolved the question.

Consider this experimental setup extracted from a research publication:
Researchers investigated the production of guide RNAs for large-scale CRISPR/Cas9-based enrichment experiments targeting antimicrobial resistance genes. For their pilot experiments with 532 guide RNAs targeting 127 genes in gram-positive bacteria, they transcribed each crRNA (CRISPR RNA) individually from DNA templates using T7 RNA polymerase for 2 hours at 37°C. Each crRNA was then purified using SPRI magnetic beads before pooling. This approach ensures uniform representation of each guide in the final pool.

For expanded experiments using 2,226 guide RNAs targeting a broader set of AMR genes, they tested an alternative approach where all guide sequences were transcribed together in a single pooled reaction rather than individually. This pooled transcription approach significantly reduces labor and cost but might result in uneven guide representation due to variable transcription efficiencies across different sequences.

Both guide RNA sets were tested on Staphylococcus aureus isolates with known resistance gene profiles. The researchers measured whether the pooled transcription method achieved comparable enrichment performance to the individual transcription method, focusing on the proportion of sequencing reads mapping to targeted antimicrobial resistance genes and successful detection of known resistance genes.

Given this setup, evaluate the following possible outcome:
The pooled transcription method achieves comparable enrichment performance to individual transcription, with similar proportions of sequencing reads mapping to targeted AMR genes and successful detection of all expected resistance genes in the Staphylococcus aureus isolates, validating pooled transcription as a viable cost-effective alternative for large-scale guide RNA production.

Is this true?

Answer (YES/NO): YES